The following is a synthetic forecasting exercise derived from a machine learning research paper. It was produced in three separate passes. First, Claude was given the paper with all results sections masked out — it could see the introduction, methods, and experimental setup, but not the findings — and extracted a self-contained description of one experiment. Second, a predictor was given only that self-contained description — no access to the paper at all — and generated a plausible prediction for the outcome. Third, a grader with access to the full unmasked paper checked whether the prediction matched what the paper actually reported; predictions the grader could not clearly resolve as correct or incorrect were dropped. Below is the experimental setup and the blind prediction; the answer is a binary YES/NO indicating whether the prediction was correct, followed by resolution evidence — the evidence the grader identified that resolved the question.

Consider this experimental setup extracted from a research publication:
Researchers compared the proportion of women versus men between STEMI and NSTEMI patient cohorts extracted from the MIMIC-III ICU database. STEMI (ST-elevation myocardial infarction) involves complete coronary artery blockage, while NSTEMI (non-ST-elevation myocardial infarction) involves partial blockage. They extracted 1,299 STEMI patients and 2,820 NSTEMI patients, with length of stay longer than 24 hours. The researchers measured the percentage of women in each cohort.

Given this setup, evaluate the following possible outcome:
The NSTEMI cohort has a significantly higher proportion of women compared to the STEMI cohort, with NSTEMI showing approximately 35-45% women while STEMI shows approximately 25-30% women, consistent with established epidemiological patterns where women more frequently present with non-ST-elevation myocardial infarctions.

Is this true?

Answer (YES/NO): NO